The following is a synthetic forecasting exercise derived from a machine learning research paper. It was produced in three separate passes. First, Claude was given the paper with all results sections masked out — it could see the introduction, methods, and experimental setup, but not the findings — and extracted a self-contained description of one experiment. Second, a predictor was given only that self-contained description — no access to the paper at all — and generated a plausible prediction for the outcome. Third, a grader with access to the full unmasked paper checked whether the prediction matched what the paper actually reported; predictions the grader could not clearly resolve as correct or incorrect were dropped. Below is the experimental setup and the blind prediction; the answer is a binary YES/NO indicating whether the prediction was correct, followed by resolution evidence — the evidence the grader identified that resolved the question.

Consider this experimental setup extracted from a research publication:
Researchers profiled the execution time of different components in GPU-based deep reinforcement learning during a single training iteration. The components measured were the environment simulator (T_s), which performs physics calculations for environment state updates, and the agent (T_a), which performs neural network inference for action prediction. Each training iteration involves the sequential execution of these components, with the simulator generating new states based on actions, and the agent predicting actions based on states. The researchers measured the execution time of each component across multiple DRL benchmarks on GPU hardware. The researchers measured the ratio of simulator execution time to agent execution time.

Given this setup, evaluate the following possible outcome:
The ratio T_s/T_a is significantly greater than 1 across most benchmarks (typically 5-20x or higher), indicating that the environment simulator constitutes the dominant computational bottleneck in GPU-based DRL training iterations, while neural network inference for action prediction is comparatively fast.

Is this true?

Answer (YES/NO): YES